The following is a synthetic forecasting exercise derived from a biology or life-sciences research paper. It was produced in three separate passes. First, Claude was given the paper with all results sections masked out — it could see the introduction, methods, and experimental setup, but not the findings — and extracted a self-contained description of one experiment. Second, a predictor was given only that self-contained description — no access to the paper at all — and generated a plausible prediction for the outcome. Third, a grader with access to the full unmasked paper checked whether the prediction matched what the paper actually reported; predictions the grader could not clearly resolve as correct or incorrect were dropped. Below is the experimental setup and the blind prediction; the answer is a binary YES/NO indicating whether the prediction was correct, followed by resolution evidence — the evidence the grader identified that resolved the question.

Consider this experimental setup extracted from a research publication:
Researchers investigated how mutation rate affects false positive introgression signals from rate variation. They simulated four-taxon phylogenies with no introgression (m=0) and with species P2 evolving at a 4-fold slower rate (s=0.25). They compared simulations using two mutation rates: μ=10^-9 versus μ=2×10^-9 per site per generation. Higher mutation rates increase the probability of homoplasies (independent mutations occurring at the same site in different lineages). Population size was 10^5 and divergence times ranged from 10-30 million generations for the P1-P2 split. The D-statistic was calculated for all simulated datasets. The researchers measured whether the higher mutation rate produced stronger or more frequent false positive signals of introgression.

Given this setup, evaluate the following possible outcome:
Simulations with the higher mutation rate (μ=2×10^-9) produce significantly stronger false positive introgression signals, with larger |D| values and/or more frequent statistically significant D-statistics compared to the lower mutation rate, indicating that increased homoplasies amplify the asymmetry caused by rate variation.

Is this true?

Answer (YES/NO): NO